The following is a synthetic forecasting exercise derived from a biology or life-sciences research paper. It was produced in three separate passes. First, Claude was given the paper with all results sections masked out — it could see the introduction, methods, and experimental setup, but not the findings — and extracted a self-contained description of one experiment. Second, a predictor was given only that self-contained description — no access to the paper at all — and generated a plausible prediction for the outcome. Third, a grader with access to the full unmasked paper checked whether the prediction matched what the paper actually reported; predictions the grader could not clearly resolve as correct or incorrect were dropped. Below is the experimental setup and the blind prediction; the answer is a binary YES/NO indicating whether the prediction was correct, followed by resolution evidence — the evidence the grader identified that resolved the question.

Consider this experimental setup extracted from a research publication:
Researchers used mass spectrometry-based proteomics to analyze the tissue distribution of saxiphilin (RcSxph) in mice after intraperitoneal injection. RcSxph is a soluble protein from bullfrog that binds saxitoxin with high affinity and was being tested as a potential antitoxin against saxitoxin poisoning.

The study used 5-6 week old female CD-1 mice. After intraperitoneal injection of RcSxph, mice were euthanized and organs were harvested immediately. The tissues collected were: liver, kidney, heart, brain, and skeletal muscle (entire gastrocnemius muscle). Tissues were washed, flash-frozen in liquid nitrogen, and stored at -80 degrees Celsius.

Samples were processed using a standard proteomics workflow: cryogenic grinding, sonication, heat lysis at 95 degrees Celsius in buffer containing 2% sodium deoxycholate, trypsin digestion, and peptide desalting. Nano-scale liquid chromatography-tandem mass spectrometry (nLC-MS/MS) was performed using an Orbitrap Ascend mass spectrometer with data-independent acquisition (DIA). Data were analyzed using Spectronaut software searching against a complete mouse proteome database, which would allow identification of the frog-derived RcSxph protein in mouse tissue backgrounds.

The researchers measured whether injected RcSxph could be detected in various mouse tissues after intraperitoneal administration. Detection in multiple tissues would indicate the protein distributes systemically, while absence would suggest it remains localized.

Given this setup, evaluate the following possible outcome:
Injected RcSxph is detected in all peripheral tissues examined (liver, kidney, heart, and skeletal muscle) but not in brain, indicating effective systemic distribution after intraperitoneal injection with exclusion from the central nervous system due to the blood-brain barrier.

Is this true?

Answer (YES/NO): NO